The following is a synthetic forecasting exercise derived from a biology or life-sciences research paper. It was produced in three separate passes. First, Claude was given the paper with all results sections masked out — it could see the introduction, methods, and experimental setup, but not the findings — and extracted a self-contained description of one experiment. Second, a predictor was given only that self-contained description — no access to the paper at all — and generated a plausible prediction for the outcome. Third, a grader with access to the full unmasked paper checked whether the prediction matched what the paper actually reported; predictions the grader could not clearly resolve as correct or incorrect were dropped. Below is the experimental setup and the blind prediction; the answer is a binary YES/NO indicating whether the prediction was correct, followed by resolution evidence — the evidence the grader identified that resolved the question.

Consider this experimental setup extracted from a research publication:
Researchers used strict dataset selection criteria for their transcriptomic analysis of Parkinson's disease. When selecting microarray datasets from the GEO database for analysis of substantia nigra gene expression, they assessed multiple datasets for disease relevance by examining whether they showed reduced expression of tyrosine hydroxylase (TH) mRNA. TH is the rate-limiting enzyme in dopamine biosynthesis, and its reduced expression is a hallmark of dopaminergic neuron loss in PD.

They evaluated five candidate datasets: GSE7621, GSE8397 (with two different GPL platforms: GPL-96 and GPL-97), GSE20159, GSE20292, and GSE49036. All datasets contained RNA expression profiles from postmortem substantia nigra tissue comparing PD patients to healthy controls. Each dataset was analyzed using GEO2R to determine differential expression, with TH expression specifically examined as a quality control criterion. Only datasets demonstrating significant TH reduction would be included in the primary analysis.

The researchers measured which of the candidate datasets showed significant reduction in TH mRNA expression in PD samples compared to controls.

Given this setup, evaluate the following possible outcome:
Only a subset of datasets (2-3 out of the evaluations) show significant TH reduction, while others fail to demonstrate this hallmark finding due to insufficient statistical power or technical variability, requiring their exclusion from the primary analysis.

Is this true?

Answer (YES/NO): YES